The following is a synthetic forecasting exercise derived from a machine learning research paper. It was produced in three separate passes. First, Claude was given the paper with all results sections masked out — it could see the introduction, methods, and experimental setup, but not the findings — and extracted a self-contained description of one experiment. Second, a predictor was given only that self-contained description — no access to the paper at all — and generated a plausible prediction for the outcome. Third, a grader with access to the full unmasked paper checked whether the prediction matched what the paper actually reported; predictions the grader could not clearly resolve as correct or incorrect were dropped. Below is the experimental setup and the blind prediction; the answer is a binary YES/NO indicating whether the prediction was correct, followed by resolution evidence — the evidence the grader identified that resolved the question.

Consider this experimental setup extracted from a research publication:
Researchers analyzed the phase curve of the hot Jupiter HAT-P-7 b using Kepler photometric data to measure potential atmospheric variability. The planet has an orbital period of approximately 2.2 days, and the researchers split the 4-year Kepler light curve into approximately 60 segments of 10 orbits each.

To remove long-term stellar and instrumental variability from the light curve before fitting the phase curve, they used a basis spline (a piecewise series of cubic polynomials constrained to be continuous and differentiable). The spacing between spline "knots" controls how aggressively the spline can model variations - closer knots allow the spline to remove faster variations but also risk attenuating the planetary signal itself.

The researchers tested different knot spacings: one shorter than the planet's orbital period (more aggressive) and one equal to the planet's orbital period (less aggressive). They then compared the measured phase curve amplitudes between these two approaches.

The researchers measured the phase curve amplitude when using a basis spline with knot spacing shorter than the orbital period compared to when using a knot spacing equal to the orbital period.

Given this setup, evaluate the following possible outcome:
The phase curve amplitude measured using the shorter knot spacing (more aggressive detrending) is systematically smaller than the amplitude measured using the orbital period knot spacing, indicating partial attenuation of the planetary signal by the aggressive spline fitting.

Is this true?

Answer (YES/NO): YES